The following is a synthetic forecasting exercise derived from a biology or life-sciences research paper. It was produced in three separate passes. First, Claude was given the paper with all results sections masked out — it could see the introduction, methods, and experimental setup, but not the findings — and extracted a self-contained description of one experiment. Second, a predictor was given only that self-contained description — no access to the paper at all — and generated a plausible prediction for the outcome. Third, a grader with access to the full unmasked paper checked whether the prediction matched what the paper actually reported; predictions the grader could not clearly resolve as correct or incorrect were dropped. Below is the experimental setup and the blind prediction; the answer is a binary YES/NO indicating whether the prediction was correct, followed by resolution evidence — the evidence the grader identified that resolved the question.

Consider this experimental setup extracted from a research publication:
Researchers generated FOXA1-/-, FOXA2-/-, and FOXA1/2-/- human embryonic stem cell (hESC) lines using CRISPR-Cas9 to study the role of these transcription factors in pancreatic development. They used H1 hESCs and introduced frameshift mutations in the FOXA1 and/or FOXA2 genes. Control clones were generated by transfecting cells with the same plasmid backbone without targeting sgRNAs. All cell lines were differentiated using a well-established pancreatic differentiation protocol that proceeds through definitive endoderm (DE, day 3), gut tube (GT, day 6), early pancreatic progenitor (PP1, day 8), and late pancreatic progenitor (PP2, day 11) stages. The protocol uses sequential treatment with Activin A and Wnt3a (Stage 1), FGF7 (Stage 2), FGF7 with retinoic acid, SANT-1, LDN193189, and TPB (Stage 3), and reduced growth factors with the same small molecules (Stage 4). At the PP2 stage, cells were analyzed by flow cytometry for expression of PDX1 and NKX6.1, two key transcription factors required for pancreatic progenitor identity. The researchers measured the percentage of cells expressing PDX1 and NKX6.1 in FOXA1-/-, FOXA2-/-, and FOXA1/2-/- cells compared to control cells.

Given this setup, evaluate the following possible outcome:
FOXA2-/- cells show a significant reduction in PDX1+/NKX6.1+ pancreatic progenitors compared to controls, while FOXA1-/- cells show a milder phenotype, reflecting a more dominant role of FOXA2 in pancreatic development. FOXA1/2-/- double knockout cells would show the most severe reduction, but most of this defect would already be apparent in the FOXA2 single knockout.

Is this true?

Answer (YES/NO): NO